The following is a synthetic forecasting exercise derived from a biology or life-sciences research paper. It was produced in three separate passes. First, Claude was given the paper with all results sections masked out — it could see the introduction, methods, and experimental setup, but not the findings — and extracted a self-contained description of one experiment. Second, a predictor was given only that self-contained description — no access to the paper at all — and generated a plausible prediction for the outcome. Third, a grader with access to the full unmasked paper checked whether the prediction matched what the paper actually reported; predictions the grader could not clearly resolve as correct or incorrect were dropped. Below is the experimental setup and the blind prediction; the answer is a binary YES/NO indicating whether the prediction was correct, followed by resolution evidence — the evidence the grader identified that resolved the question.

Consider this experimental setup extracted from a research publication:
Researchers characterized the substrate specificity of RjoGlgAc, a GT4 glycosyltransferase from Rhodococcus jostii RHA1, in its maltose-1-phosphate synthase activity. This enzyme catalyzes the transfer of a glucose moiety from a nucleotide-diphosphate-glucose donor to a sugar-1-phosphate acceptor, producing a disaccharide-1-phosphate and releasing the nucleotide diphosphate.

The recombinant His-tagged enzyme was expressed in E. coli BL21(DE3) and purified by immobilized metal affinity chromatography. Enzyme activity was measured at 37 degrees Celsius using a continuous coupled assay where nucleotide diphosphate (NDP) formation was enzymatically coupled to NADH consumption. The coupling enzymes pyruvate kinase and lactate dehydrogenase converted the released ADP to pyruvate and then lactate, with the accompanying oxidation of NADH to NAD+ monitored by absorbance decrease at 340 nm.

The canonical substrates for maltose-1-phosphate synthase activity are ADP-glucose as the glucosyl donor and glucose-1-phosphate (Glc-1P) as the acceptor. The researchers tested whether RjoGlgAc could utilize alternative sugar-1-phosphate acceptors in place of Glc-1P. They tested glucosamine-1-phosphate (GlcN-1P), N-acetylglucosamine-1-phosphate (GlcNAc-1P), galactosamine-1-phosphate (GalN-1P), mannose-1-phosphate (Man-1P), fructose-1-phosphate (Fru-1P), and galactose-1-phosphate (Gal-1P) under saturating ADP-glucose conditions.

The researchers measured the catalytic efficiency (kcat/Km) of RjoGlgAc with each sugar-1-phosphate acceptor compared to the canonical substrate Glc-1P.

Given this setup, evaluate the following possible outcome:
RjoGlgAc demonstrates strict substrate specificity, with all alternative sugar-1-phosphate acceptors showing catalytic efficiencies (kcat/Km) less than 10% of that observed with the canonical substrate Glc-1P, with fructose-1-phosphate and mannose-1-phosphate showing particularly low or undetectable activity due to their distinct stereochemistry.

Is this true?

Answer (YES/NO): NO